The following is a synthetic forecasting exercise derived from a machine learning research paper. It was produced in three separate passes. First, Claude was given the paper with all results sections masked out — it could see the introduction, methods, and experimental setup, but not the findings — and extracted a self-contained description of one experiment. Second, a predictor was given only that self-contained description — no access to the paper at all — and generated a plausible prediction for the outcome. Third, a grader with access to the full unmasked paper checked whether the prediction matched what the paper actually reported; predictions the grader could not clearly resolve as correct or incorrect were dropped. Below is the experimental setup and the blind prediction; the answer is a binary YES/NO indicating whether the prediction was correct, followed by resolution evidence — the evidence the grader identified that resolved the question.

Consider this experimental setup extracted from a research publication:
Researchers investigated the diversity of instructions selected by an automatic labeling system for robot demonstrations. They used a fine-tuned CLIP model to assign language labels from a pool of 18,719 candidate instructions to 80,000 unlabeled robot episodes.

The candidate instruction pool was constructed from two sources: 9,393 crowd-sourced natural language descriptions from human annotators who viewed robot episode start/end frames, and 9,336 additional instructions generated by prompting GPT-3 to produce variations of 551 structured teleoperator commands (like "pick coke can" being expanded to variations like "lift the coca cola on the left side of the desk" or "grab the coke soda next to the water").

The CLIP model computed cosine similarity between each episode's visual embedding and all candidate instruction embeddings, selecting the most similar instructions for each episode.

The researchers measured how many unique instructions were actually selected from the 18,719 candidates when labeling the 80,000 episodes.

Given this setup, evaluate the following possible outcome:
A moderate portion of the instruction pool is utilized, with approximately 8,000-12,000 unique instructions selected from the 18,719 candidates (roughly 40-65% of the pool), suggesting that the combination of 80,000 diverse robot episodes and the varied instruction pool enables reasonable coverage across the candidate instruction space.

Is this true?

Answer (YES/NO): NO